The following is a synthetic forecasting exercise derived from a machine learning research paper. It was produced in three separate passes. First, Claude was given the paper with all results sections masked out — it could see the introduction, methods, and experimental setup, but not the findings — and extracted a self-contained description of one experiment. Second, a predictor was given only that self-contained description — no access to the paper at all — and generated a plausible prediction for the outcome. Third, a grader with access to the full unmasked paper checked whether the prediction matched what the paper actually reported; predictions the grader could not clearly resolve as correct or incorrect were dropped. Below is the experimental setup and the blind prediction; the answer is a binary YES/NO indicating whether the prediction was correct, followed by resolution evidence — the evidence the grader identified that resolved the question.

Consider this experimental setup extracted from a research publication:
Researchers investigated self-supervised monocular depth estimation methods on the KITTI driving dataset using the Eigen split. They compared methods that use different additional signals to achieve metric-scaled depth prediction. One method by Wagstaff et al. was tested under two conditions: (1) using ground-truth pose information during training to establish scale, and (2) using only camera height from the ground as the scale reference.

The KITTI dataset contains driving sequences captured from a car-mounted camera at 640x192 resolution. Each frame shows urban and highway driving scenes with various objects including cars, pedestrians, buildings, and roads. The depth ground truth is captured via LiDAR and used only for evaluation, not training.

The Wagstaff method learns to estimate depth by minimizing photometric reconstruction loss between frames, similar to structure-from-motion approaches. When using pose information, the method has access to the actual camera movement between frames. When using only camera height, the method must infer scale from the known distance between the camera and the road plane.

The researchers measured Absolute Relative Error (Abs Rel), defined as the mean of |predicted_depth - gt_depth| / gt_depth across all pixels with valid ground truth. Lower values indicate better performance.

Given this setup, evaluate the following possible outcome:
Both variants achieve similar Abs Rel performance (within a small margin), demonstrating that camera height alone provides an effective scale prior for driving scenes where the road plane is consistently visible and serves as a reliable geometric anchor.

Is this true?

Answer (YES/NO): NO